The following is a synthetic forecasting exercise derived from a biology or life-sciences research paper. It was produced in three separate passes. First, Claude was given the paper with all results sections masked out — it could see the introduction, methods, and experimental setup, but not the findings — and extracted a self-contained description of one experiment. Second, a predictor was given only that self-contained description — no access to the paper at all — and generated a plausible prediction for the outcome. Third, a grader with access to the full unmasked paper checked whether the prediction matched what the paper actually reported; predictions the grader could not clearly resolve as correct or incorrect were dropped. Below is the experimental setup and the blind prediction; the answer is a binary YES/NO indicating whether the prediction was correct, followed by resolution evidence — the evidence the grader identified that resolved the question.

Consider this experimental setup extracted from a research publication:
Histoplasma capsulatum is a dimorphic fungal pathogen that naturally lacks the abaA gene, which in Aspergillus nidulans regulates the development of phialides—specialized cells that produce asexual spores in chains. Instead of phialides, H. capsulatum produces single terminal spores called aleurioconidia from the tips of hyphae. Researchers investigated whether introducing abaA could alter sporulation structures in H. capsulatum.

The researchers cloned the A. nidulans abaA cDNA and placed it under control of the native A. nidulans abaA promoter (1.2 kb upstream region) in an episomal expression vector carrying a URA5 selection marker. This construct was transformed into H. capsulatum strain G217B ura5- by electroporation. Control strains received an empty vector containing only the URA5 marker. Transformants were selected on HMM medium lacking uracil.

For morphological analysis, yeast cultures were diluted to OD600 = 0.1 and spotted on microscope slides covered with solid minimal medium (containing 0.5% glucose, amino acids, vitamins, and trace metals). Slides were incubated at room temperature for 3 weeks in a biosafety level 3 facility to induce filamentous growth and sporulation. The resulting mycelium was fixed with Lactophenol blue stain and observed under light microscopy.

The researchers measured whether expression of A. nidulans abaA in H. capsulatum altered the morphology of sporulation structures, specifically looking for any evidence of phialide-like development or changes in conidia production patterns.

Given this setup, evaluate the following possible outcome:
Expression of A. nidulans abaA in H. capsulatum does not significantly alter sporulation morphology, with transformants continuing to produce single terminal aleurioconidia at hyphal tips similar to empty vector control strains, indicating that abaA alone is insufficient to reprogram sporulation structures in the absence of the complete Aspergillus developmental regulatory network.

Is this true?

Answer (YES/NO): YES